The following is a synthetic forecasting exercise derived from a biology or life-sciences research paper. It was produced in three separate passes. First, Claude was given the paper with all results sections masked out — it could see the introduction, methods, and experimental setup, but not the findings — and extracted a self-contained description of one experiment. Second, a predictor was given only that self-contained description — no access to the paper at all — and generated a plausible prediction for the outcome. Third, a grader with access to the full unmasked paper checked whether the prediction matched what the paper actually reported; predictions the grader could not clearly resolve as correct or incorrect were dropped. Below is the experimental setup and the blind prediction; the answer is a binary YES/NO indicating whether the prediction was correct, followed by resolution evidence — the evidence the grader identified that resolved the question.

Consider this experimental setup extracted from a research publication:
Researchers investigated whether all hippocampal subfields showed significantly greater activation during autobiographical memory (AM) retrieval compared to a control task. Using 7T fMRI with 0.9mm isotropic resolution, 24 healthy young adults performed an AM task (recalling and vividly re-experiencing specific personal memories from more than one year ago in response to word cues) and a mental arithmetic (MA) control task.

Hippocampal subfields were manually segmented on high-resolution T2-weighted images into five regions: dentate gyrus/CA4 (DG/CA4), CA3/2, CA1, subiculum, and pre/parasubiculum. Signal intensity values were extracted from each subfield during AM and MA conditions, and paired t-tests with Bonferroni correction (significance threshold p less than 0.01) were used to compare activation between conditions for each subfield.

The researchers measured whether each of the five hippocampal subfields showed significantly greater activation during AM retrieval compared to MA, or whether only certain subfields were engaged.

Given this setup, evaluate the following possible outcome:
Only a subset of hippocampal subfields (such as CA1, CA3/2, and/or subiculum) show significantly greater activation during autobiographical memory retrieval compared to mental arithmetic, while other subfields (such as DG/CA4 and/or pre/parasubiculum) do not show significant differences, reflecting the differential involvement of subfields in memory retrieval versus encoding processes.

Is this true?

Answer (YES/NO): NO